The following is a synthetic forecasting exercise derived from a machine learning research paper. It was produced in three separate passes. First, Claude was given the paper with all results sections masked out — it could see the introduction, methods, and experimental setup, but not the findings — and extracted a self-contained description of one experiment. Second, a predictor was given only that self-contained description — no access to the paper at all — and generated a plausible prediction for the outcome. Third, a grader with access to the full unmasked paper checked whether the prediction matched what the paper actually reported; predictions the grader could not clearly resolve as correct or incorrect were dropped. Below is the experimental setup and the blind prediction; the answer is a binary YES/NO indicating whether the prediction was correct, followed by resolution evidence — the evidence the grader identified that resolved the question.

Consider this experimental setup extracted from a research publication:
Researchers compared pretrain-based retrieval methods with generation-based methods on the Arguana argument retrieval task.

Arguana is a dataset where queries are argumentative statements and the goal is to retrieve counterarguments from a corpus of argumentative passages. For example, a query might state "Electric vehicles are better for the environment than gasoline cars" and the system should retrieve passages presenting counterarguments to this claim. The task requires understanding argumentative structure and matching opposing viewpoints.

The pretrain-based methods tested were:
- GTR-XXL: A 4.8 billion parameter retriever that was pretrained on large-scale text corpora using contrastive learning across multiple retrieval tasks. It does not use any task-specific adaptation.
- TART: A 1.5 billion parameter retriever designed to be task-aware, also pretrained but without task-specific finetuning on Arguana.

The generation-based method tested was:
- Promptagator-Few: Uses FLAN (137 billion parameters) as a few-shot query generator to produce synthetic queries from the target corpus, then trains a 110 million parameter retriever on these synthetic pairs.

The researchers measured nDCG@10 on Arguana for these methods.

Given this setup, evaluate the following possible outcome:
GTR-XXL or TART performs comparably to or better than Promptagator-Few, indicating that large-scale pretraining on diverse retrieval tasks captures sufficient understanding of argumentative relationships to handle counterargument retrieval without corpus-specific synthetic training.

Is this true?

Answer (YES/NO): NO